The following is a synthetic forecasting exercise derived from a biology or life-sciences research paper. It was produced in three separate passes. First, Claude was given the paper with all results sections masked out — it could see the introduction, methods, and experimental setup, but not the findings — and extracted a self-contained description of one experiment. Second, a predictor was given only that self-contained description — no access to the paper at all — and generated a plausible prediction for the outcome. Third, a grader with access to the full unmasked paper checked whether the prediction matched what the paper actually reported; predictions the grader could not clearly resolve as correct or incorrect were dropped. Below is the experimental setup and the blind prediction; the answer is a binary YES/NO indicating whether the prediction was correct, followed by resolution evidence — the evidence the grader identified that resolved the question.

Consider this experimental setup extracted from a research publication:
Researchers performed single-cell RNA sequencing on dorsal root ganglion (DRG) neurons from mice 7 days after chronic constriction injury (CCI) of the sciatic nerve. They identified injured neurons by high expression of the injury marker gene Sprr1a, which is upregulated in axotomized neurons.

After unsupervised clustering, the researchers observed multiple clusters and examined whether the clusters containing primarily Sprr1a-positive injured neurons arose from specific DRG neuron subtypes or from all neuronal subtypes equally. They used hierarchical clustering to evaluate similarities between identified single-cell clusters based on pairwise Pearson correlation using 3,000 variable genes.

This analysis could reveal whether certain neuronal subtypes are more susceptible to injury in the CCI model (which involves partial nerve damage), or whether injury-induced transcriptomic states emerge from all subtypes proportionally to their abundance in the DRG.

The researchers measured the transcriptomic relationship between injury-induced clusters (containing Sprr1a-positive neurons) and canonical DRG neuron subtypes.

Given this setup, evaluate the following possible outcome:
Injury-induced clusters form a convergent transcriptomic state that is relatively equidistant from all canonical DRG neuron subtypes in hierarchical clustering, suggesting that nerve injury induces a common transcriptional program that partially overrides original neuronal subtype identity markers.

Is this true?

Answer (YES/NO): YES